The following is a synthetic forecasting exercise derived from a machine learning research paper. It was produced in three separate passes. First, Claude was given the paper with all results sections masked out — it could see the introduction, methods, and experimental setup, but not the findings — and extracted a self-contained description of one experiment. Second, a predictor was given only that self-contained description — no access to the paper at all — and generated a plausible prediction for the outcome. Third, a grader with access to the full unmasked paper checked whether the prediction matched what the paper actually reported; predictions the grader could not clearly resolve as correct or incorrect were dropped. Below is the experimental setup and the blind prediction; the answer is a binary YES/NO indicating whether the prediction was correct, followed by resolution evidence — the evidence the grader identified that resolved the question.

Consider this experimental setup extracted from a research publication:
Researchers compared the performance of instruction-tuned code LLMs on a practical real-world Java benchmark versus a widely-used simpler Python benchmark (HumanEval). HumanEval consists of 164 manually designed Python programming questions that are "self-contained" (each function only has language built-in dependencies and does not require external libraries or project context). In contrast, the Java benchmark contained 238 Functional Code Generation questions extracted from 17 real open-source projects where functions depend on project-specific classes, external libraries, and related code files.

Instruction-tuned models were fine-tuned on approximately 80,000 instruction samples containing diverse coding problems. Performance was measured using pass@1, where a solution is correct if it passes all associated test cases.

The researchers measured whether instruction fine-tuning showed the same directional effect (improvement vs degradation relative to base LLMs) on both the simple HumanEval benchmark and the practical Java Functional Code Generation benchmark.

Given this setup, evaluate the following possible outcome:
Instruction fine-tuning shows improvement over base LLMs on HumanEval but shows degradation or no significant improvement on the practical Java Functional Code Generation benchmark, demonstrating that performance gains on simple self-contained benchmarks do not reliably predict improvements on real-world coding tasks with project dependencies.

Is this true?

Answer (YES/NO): YES